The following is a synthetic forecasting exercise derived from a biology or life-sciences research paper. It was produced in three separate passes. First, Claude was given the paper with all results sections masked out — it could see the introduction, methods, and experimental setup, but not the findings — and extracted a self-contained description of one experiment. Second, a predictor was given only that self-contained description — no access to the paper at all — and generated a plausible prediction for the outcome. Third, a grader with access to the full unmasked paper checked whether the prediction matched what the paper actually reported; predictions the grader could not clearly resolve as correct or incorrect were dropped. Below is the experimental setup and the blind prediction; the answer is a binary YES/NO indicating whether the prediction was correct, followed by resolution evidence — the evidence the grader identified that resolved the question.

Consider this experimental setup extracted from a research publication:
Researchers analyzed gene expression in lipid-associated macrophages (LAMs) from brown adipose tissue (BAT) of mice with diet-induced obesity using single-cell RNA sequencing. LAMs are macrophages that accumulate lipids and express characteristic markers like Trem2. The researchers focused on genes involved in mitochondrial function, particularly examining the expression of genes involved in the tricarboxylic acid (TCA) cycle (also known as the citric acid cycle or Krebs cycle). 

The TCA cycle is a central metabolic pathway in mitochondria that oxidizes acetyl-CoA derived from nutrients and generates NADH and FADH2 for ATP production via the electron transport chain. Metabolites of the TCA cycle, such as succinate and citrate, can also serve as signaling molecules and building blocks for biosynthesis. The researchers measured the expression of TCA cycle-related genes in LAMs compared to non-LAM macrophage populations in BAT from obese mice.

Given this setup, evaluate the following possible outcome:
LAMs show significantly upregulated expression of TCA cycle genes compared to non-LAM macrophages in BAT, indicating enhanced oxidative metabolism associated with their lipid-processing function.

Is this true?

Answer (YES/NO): YES